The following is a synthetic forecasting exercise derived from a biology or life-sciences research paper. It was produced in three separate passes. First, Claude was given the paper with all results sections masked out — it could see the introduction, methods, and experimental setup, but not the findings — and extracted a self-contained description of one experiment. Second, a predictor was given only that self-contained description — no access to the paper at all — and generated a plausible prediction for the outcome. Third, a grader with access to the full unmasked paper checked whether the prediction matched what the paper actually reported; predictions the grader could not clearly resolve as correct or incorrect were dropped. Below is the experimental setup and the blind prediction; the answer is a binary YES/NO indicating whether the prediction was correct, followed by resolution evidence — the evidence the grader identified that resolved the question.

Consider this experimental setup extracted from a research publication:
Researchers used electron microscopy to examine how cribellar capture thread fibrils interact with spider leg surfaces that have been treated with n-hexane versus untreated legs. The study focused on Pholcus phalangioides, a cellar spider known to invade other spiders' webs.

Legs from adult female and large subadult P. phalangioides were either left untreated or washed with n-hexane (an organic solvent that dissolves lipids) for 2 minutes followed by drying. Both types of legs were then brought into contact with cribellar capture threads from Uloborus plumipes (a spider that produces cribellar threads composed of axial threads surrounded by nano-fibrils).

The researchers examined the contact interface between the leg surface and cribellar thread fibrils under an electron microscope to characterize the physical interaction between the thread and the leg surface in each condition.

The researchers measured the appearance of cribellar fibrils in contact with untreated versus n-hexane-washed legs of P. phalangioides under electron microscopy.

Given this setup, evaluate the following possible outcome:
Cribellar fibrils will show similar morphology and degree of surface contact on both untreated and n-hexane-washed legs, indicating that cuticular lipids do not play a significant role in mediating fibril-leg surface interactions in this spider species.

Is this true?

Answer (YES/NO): NO